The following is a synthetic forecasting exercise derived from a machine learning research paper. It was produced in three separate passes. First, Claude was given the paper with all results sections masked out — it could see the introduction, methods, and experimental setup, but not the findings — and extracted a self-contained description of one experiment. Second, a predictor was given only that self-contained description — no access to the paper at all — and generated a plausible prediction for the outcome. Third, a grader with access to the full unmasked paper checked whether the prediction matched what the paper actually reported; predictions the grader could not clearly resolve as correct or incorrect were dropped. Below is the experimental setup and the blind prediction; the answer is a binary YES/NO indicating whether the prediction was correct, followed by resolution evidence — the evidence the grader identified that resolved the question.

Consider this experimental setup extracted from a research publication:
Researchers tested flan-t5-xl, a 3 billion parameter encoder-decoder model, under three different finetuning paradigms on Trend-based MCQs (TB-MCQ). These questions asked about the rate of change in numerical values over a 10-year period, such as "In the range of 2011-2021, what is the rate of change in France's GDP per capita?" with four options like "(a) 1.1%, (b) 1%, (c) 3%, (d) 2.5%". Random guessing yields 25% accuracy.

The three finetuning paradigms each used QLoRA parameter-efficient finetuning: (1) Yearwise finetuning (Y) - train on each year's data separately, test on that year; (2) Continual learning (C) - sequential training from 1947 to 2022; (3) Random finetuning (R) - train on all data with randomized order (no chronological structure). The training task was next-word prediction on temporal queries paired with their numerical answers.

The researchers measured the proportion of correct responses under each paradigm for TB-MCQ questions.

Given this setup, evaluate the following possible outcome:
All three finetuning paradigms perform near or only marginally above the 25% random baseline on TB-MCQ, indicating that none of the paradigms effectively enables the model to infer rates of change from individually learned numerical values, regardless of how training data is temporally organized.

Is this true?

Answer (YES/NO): NO